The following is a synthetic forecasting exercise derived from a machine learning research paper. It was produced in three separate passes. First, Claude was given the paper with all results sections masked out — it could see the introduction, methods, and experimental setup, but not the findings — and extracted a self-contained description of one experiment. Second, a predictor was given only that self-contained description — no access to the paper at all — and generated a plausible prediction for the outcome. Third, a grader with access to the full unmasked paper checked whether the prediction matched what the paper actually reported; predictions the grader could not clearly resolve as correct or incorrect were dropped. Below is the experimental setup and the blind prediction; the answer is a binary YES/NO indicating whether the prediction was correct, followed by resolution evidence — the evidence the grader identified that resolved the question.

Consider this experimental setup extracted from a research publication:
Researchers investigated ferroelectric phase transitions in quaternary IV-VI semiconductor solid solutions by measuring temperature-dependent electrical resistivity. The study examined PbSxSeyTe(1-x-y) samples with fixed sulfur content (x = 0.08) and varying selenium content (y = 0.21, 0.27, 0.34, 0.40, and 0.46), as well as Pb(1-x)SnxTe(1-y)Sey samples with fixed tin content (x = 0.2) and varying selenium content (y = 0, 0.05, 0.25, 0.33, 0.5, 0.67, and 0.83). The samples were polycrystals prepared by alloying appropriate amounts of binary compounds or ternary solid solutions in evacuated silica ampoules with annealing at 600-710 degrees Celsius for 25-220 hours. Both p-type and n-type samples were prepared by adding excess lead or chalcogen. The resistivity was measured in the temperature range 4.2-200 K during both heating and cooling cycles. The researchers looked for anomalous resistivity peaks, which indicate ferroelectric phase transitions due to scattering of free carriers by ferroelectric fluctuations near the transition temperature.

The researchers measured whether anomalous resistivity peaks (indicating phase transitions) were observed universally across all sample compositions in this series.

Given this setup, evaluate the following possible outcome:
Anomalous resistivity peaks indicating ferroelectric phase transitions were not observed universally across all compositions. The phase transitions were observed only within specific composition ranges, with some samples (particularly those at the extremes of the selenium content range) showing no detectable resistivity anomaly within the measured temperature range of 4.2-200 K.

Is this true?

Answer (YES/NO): YES